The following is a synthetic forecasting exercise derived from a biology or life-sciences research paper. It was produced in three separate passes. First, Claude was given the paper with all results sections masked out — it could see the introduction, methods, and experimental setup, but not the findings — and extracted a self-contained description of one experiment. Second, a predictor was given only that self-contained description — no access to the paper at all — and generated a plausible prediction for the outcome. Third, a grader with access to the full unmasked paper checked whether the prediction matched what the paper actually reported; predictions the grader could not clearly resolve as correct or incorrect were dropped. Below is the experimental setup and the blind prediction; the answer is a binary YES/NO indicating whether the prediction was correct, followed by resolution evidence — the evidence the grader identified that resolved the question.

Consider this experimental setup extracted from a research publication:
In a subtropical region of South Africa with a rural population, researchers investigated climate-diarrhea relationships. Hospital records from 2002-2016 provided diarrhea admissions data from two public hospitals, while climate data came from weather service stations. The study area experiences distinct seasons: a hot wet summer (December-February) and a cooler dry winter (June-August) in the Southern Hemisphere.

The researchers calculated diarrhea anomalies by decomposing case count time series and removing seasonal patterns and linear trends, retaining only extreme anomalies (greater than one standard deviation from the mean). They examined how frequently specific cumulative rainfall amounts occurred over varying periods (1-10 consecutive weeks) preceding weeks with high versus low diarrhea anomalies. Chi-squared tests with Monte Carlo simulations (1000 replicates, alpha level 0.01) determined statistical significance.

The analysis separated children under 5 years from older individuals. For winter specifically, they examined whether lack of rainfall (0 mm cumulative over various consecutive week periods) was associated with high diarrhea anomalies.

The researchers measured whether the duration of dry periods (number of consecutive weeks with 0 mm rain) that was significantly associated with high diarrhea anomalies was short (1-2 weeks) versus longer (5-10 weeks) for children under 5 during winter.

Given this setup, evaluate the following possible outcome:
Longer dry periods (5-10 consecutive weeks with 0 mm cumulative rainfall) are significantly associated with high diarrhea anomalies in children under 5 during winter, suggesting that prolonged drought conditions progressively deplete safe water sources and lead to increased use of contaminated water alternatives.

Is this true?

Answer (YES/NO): NO